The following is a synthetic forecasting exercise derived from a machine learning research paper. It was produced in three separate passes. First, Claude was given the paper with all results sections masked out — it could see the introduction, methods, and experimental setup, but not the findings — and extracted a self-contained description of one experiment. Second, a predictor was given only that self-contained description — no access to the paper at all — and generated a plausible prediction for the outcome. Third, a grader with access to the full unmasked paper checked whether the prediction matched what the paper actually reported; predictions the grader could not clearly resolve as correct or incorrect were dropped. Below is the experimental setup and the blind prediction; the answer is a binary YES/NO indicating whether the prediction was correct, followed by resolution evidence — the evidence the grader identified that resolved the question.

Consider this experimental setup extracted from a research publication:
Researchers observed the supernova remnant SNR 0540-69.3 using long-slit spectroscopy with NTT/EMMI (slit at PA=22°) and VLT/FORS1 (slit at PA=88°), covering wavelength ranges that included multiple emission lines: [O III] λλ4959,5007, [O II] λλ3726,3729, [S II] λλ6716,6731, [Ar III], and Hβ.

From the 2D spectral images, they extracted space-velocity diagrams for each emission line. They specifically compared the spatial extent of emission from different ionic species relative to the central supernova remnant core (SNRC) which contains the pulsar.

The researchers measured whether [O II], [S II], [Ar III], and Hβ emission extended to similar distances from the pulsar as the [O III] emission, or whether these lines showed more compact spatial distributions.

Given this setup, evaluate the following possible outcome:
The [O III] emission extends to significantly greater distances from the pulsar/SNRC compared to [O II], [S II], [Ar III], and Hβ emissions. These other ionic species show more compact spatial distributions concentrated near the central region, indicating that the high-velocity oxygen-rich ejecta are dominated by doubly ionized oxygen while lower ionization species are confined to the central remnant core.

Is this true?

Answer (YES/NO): YES